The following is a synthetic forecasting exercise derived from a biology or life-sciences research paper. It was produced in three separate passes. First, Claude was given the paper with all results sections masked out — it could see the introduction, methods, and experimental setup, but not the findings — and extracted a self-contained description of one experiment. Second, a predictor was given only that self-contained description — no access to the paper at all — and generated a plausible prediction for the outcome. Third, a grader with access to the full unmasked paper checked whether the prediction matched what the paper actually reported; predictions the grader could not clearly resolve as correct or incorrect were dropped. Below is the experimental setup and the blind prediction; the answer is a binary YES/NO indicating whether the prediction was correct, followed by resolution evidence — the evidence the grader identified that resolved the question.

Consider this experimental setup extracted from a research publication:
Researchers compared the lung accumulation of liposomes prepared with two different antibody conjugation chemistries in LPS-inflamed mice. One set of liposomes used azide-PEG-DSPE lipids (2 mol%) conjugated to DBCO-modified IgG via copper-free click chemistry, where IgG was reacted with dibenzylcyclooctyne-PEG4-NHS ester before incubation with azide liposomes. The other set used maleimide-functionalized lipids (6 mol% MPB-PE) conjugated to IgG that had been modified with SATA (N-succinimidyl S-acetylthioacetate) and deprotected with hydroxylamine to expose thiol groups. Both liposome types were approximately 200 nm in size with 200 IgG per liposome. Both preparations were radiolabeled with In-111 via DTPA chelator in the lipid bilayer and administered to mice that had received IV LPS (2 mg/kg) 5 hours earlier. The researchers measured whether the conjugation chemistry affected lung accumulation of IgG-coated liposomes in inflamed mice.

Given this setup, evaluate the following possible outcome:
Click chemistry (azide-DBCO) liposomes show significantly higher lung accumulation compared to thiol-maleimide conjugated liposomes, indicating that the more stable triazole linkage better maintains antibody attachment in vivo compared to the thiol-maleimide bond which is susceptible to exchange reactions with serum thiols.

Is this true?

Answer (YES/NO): NO